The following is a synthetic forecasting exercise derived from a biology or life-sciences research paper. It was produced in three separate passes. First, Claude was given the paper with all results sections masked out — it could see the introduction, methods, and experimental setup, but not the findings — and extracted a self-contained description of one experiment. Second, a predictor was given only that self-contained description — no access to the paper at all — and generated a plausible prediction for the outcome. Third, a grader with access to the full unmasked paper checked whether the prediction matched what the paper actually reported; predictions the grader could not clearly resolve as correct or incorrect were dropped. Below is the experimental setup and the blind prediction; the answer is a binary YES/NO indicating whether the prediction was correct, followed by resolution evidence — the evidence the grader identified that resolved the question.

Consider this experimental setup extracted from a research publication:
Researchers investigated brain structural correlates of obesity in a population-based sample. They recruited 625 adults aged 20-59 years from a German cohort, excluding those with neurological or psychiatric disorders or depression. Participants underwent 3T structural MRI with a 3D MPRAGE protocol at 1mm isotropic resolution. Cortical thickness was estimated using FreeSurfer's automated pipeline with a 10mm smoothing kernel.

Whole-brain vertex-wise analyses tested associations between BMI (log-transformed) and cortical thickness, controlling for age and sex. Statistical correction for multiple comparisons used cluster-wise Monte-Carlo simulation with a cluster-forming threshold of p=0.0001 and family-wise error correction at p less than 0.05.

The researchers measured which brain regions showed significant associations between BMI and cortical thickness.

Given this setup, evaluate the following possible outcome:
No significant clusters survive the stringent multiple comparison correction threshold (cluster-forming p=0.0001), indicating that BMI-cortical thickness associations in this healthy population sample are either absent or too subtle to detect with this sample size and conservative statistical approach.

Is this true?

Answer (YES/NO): NO